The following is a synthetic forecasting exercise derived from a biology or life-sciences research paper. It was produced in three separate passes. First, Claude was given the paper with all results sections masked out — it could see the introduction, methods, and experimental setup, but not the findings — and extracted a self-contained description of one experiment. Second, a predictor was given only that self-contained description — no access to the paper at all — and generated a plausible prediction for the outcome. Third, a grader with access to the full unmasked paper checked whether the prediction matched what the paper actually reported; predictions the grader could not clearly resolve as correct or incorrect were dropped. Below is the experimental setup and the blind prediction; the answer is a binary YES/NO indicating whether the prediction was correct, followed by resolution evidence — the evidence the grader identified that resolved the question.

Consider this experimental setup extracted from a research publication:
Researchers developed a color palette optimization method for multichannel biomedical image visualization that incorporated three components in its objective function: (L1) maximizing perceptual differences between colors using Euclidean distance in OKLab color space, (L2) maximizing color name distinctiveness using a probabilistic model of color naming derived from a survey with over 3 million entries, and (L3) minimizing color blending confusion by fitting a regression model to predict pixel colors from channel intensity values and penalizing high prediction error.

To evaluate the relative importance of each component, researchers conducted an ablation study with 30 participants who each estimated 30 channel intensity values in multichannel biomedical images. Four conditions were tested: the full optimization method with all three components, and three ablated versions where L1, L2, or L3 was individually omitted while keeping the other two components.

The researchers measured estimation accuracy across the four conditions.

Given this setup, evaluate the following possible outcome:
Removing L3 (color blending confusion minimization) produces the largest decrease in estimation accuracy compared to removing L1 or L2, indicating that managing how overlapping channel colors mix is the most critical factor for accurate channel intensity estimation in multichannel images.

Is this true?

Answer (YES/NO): NO